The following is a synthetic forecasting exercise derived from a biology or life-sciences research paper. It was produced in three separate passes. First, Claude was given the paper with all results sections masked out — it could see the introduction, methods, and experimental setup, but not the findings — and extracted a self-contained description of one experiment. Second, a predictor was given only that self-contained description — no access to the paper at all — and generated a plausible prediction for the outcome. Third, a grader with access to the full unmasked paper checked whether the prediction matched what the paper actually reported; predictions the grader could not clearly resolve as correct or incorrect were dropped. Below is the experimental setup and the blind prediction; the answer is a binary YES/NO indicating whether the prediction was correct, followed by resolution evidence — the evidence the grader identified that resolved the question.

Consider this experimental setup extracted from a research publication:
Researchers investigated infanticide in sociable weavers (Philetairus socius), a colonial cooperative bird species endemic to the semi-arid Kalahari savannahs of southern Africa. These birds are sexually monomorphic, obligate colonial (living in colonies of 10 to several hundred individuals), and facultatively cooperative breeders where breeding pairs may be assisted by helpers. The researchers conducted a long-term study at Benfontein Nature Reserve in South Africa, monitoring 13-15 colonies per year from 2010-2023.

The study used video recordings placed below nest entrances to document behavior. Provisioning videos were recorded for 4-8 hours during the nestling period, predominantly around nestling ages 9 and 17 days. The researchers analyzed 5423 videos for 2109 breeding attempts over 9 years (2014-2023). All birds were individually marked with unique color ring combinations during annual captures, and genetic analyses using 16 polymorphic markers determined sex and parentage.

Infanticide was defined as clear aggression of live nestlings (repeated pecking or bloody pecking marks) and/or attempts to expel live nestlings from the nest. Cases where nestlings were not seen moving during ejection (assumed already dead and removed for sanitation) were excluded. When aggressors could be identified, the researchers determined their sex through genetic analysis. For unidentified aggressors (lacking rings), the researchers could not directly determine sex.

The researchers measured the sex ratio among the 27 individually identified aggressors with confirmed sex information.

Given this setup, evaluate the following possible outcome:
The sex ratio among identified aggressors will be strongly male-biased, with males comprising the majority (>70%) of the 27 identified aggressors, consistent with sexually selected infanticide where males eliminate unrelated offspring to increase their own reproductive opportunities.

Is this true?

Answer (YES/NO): NO